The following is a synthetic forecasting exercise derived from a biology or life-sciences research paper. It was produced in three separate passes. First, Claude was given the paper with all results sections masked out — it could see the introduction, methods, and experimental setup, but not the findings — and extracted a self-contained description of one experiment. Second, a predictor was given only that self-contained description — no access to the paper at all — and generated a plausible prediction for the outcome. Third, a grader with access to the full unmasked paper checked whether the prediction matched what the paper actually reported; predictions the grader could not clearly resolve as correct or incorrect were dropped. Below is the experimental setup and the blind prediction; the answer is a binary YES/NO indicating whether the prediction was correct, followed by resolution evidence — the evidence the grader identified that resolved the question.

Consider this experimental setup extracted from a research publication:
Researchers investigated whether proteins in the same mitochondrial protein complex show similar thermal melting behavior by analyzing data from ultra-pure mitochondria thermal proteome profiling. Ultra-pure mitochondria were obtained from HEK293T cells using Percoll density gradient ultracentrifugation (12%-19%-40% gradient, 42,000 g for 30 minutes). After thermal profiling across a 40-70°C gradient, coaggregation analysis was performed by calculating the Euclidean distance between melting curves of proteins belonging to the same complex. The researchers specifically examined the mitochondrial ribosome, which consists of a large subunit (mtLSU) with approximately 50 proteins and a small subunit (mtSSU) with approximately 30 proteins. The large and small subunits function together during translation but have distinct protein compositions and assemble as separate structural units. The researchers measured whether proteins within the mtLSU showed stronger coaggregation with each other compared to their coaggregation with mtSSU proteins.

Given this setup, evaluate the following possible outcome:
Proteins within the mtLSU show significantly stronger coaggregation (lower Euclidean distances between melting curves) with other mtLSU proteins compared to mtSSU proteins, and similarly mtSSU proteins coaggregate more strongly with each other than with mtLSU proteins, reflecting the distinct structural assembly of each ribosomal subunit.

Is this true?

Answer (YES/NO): NO